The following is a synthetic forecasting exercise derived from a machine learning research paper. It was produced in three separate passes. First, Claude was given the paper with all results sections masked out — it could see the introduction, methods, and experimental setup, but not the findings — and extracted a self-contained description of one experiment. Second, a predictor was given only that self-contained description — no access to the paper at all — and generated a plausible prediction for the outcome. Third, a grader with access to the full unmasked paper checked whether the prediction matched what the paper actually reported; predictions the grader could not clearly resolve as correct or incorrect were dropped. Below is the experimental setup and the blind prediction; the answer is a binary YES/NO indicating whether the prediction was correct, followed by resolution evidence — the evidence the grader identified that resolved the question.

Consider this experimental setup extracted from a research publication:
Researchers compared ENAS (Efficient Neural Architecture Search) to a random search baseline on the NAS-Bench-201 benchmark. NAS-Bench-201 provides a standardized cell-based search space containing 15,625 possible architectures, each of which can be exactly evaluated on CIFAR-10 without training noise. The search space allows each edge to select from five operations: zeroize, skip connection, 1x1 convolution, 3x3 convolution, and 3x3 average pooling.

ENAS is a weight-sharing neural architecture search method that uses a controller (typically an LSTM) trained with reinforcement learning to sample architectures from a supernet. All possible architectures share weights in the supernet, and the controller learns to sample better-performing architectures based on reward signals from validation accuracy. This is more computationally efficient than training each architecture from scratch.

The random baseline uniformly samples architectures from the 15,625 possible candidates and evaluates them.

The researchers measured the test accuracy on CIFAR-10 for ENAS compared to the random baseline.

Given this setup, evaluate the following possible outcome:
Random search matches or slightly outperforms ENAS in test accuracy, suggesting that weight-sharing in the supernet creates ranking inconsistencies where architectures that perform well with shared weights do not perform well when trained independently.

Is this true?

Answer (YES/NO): NO